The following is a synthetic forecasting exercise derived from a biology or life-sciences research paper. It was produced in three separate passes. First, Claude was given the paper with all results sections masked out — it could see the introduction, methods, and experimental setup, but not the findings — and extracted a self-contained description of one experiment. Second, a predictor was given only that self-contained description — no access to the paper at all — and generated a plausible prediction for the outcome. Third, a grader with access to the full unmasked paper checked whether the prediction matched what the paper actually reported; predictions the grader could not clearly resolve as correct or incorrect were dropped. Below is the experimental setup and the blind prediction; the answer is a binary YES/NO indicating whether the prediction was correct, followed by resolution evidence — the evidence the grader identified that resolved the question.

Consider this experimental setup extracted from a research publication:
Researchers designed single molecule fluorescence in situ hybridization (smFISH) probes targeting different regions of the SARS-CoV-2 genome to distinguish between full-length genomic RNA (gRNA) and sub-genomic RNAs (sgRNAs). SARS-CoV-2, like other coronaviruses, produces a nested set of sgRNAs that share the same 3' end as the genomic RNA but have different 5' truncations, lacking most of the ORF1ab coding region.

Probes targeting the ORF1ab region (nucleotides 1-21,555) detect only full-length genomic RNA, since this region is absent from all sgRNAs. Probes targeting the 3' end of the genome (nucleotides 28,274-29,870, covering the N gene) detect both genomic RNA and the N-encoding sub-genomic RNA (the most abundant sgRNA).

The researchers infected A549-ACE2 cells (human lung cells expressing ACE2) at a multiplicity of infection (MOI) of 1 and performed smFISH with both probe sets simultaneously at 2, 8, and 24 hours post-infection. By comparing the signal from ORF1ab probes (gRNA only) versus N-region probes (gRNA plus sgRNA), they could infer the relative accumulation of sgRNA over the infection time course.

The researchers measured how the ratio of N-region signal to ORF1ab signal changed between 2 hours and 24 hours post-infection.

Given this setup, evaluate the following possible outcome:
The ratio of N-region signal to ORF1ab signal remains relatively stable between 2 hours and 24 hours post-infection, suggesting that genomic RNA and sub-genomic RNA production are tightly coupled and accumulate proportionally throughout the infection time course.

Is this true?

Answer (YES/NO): NO